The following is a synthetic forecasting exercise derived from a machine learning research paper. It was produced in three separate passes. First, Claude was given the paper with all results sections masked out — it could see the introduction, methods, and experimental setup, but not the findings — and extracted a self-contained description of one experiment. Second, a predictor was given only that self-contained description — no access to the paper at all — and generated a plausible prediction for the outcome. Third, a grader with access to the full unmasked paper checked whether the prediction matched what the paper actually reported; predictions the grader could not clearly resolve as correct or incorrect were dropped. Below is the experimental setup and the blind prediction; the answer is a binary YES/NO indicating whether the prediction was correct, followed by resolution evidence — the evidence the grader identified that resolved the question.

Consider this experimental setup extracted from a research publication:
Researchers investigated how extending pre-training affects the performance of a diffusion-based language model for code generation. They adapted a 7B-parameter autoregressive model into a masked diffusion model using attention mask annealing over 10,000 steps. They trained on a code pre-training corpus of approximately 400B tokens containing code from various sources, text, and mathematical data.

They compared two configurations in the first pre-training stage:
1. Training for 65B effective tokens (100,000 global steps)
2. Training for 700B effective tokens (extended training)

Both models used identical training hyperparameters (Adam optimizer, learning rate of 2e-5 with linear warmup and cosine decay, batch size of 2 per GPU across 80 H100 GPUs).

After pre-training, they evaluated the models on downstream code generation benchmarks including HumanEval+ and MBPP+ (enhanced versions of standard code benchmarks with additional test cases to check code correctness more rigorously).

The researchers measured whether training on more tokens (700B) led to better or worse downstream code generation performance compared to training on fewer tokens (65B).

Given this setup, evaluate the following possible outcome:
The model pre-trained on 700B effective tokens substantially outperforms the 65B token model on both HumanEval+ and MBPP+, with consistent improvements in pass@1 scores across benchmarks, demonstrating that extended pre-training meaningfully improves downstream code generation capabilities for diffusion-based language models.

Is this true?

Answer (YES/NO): NO